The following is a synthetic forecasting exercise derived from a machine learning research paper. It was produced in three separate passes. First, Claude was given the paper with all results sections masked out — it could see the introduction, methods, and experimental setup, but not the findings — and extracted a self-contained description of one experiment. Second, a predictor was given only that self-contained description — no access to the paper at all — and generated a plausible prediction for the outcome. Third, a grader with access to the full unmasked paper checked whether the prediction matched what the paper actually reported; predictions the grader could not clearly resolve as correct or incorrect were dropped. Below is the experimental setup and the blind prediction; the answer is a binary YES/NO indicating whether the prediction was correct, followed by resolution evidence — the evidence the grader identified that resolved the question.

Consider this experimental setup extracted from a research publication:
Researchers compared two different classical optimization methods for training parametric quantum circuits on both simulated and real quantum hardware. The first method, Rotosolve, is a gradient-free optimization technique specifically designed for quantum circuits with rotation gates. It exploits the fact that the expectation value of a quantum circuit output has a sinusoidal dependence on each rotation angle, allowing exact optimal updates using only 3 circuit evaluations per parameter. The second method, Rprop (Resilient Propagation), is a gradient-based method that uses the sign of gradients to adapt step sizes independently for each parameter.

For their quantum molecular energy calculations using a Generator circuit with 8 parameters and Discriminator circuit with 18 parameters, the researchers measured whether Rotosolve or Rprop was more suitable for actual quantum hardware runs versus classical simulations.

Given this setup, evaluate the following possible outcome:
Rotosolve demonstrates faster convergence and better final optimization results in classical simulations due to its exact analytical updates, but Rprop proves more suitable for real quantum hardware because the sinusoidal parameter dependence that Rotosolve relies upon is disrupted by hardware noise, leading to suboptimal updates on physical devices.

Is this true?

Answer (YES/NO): NO